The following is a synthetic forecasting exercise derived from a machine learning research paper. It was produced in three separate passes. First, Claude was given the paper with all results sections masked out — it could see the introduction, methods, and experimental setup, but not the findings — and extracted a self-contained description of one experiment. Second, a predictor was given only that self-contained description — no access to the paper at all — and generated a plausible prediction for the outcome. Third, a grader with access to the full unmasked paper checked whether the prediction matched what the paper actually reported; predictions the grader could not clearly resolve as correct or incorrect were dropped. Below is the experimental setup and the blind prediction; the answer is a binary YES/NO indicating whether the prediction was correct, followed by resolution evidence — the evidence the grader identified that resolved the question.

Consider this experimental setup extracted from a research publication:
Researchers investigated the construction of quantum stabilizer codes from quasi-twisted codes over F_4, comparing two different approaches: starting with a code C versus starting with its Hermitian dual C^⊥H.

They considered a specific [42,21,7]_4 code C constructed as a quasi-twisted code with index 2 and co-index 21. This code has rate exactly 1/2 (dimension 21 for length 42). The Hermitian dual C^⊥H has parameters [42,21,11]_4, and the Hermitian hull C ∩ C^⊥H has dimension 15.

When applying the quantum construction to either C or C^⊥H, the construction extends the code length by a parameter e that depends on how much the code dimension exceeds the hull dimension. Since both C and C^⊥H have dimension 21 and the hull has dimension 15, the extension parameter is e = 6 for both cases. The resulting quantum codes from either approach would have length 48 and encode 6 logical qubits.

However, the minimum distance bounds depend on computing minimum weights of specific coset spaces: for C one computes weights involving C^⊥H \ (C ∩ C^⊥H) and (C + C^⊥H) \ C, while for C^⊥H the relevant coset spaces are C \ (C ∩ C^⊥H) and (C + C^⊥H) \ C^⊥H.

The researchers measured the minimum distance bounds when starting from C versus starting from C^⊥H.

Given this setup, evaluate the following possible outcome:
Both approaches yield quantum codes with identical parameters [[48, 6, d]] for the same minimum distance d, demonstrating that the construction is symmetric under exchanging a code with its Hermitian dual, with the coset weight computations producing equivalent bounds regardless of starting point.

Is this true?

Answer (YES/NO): NO